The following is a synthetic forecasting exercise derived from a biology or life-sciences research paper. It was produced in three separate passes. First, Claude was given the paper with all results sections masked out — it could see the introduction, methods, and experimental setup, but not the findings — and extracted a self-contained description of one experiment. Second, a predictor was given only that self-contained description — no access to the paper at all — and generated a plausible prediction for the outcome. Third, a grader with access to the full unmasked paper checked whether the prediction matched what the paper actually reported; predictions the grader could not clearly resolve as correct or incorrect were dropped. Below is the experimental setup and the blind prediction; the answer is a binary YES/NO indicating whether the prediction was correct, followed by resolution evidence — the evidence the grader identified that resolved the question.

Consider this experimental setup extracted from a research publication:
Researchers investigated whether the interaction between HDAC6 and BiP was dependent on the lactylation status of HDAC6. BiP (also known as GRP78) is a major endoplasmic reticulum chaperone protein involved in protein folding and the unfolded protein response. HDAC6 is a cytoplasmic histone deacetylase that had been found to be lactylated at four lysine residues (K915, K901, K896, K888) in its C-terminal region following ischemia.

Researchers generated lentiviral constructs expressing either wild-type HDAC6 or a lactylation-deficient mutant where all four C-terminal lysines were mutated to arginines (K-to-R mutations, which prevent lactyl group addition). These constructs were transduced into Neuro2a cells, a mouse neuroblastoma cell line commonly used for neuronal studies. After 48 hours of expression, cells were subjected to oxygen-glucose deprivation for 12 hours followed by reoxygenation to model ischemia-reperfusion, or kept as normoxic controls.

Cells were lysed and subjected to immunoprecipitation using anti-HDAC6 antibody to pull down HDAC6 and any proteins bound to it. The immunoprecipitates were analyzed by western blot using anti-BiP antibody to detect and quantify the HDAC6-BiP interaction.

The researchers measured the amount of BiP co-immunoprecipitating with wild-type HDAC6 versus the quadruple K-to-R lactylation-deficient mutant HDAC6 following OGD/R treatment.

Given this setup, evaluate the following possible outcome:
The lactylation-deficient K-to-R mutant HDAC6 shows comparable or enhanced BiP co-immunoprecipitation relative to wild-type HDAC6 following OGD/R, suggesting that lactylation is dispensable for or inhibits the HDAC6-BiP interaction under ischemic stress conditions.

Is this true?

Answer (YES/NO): YES